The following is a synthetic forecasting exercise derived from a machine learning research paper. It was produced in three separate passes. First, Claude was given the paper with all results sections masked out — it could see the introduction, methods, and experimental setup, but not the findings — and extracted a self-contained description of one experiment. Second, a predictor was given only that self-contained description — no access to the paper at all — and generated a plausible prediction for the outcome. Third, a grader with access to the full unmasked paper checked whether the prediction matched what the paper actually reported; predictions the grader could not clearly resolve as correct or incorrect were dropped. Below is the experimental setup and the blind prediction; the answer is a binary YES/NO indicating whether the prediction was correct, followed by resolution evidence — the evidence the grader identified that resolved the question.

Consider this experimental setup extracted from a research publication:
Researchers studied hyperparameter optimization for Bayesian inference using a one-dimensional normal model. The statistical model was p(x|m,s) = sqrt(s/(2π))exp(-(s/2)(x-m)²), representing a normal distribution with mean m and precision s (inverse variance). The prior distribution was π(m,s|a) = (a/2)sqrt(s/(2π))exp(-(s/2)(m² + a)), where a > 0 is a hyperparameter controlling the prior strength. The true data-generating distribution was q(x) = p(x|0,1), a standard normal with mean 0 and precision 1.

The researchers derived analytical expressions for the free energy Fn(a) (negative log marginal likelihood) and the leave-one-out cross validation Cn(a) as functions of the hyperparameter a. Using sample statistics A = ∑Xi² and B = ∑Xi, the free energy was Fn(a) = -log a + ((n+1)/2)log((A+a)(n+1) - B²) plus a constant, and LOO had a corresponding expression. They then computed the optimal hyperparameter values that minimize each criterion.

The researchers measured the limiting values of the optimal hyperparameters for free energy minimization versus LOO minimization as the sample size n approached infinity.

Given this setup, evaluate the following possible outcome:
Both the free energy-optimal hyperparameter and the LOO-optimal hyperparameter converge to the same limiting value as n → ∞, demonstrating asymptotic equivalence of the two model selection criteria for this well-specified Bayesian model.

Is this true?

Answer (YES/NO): NO